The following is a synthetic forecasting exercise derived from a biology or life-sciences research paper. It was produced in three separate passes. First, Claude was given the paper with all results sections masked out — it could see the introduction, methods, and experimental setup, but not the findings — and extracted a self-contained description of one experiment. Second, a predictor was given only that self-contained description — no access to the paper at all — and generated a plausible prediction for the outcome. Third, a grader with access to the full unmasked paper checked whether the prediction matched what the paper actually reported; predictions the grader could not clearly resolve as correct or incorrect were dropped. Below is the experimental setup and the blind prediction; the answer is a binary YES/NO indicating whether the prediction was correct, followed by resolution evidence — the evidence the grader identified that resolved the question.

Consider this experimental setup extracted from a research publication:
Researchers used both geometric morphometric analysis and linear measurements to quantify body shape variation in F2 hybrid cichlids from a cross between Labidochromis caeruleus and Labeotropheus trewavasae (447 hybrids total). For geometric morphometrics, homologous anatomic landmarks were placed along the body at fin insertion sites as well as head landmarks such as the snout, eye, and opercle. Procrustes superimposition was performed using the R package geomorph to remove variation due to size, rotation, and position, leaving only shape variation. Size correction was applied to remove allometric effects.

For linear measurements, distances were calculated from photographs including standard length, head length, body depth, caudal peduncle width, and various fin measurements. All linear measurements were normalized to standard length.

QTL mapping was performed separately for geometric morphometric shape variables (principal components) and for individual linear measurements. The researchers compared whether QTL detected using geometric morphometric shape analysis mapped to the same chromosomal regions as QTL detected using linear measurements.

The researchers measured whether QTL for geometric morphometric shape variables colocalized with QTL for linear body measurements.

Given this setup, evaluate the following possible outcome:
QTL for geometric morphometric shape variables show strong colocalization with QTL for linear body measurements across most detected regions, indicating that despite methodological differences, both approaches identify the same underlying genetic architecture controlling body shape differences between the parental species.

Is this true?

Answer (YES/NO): NO